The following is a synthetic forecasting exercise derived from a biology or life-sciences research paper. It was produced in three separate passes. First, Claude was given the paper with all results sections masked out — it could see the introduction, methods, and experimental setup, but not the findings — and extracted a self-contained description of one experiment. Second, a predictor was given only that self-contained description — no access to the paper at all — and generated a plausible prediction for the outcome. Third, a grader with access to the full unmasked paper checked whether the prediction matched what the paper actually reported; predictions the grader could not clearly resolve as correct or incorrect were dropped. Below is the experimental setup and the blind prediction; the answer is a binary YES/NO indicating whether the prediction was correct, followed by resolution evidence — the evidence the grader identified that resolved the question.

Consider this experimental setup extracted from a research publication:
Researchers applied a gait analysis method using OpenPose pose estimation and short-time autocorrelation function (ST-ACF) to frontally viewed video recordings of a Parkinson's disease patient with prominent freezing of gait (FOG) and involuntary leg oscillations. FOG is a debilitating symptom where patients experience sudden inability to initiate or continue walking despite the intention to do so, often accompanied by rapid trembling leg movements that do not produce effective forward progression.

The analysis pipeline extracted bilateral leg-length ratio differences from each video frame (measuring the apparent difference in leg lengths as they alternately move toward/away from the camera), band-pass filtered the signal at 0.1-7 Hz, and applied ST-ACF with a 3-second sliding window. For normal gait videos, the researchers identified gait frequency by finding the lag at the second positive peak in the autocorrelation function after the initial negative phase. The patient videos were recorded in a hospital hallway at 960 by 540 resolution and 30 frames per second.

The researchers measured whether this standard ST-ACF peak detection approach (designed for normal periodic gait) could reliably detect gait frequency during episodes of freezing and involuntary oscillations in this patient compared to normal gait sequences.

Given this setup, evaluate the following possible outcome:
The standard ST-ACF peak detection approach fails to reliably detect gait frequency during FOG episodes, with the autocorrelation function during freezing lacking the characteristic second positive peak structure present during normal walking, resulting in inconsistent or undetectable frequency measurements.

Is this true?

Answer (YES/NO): YES